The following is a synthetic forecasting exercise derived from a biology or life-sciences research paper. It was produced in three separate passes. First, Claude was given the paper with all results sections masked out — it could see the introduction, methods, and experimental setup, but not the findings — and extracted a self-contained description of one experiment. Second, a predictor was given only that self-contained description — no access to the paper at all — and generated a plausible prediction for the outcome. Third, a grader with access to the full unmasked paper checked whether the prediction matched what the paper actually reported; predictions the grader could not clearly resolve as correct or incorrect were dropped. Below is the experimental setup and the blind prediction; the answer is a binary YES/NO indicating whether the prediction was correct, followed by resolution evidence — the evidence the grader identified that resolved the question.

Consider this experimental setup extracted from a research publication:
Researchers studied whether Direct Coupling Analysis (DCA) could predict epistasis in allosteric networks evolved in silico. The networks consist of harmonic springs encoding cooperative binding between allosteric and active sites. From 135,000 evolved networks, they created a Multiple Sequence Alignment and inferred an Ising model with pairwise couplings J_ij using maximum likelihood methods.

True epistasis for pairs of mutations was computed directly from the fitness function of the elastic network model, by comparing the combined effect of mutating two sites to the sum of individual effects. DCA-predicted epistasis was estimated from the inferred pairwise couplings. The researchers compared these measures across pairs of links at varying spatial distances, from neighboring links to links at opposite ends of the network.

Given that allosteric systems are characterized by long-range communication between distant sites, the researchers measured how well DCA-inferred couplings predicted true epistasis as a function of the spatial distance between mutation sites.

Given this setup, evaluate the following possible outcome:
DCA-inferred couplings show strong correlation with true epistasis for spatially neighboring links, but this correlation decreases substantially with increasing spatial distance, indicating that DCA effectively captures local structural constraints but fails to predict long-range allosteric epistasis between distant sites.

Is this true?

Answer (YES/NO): YES